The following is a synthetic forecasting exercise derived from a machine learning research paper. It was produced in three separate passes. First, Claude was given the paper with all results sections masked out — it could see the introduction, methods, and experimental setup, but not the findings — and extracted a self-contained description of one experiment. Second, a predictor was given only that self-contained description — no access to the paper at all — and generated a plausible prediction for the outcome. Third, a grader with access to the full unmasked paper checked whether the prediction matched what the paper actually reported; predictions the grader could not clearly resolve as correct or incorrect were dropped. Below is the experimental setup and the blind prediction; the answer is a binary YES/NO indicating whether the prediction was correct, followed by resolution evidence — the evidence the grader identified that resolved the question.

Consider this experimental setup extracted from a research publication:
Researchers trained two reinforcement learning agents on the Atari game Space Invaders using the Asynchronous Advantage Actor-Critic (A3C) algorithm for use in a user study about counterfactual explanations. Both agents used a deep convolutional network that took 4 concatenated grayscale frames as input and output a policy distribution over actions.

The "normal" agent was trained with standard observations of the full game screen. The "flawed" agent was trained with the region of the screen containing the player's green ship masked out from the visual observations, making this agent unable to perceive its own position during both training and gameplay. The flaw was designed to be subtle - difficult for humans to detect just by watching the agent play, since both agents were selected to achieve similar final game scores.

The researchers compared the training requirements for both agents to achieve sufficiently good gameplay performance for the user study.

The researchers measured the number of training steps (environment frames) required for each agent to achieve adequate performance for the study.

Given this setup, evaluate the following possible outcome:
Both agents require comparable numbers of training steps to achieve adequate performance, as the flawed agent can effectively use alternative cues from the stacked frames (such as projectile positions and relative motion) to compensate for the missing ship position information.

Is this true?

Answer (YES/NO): NO